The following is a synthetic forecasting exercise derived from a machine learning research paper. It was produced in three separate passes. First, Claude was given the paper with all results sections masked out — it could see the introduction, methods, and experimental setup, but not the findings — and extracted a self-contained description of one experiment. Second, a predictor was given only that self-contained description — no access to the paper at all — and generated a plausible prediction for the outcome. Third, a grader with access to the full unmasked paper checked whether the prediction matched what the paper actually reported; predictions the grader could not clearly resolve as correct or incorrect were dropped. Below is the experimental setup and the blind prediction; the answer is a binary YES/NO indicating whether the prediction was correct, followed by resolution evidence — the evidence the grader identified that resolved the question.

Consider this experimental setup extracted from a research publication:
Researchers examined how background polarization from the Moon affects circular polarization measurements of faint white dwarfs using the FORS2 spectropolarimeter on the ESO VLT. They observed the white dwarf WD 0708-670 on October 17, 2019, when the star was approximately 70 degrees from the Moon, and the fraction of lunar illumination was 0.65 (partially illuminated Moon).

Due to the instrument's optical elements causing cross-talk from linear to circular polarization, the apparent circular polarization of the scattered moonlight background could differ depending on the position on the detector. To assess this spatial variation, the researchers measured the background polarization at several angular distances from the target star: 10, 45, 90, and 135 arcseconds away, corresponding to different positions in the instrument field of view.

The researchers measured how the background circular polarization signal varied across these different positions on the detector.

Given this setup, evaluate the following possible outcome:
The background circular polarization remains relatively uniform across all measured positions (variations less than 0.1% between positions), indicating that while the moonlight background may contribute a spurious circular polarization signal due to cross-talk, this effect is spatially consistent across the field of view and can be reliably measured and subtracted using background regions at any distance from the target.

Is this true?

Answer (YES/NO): NO